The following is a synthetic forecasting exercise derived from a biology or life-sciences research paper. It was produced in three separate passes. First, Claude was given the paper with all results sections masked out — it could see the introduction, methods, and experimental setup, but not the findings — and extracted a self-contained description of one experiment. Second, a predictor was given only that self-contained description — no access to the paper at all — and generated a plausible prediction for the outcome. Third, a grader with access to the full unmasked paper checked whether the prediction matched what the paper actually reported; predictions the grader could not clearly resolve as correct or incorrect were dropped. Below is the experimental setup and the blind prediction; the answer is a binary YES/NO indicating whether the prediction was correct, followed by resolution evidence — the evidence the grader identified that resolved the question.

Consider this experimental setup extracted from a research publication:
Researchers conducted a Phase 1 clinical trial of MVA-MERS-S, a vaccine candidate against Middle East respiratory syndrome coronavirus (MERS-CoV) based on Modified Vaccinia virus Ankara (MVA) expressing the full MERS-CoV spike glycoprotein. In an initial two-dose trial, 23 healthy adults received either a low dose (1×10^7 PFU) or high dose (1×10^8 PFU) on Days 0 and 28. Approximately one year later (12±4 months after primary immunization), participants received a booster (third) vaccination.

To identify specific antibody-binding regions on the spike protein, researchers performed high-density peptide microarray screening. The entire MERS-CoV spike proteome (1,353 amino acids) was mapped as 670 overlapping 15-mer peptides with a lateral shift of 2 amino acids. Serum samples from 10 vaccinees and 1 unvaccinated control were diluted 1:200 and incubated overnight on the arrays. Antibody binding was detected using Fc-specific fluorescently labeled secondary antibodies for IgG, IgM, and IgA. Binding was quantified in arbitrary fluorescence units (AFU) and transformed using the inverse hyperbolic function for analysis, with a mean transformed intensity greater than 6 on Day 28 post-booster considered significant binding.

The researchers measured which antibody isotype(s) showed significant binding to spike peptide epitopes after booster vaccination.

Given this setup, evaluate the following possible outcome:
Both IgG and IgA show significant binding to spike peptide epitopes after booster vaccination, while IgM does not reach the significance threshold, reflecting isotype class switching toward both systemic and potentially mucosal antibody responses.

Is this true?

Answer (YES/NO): NO